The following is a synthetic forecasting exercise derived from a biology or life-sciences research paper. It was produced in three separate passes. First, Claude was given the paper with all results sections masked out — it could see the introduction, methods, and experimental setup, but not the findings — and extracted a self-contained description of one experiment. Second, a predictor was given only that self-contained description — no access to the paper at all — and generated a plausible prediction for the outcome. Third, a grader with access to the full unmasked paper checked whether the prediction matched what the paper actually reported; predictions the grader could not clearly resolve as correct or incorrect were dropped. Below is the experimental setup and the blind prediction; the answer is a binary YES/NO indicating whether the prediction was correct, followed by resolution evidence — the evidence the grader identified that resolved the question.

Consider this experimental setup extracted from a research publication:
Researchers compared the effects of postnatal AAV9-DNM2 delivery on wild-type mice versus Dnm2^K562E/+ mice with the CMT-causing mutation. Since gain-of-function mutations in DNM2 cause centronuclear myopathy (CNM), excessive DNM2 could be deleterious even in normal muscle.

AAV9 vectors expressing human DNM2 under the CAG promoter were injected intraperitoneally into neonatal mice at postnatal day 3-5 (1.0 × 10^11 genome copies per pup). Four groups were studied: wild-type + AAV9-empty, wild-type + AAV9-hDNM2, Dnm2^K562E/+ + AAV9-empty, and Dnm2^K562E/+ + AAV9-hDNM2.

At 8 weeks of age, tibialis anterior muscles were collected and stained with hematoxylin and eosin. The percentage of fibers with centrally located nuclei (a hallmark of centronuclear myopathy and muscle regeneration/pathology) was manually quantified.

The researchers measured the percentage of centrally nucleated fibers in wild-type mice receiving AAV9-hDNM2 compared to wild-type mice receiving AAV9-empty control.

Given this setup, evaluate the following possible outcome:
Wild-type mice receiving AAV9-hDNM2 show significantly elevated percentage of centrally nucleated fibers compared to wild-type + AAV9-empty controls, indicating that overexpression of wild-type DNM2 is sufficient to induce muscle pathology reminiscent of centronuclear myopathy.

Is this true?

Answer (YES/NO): YES